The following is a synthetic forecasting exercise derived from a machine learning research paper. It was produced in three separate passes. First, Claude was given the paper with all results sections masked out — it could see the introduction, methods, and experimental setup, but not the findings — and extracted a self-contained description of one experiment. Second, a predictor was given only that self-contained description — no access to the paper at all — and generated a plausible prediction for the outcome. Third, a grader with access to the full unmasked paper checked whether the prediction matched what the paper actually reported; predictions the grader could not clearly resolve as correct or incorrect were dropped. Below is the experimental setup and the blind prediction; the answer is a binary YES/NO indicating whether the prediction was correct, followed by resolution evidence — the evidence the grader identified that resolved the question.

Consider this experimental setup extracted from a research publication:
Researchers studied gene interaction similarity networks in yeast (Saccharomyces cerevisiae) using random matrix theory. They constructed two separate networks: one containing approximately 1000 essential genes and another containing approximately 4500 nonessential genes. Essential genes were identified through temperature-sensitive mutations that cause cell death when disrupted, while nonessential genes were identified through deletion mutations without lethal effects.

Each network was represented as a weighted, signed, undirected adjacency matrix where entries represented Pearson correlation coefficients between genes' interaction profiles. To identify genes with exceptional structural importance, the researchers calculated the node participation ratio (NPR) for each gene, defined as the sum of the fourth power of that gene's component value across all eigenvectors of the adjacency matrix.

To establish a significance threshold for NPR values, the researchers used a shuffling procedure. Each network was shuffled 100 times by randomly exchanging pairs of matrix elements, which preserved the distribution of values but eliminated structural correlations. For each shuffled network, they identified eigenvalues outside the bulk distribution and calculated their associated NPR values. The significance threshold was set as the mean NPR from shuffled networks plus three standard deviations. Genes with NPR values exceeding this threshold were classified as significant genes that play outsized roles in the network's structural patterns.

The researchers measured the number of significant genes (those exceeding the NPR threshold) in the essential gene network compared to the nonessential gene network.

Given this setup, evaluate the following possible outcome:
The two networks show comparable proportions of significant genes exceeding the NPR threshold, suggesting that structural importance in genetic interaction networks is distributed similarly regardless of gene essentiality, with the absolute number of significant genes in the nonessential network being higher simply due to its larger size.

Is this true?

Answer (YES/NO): NO